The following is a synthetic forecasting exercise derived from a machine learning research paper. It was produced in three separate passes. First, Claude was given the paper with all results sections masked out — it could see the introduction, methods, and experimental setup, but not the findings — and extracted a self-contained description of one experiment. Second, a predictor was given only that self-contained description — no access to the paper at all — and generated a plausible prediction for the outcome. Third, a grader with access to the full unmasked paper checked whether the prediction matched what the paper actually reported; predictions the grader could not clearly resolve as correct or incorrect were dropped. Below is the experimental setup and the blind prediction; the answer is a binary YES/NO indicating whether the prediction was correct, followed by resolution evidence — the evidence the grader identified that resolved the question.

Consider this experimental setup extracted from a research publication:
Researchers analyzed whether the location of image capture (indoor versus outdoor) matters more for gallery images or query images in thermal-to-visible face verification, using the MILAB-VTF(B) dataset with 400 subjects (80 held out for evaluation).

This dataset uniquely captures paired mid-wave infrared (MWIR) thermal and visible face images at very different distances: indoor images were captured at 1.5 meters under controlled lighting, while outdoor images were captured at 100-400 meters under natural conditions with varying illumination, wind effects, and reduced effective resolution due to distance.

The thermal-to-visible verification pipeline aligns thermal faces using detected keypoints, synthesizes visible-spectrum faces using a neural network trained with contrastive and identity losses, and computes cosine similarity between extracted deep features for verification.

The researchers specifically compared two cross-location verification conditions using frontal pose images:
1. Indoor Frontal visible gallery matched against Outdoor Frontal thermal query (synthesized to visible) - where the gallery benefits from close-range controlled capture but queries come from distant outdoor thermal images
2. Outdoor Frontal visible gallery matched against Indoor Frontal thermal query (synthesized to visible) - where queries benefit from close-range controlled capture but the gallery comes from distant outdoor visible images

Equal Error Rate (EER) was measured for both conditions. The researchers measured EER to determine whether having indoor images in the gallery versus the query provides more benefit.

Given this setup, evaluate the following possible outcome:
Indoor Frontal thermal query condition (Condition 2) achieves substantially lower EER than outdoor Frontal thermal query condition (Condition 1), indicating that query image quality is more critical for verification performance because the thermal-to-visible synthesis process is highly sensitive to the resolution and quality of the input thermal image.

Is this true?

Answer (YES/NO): NO